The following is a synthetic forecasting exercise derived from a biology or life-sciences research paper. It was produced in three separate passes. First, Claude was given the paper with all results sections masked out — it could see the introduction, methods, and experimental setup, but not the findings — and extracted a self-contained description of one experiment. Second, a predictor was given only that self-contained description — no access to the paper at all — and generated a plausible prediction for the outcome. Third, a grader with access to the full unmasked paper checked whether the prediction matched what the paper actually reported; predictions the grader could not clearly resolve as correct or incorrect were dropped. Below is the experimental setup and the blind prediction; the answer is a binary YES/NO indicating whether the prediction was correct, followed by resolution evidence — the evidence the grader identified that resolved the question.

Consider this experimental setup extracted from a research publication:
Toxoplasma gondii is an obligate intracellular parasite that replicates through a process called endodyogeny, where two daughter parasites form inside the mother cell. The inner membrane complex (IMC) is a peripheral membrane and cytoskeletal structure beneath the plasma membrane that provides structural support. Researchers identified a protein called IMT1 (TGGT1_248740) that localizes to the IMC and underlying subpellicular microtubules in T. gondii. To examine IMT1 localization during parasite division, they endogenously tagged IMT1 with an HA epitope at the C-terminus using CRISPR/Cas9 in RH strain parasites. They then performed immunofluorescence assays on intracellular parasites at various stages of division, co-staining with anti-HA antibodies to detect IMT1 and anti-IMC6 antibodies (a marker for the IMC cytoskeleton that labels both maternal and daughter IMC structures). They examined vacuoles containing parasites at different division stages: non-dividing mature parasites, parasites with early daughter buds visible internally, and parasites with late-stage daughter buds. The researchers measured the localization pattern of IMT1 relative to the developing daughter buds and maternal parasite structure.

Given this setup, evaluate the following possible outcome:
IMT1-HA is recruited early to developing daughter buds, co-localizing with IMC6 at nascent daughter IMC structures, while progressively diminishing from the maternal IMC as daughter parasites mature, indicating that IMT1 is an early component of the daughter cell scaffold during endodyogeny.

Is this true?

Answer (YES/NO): NO